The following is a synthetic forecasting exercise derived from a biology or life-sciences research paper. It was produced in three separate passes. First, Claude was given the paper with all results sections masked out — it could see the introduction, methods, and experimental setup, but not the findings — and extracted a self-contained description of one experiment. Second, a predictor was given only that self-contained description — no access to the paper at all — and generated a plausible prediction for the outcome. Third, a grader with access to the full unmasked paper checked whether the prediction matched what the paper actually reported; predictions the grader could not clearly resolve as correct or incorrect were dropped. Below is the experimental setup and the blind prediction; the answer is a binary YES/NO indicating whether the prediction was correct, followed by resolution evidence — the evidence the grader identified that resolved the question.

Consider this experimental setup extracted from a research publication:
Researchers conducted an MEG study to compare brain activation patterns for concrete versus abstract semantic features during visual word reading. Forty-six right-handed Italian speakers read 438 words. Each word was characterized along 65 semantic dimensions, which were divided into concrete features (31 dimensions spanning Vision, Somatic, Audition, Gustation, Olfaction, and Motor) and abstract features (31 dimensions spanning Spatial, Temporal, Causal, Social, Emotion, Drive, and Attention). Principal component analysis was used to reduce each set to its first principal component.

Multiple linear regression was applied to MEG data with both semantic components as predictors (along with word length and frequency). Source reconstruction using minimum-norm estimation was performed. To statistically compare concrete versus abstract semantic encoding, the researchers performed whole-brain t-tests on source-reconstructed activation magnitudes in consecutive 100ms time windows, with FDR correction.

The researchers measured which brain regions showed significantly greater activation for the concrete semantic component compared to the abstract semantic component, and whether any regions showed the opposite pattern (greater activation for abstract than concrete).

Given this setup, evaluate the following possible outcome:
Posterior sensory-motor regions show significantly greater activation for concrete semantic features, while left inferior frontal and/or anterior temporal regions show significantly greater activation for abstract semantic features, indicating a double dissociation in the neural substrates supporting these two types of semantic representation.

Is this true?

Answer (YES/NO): NO